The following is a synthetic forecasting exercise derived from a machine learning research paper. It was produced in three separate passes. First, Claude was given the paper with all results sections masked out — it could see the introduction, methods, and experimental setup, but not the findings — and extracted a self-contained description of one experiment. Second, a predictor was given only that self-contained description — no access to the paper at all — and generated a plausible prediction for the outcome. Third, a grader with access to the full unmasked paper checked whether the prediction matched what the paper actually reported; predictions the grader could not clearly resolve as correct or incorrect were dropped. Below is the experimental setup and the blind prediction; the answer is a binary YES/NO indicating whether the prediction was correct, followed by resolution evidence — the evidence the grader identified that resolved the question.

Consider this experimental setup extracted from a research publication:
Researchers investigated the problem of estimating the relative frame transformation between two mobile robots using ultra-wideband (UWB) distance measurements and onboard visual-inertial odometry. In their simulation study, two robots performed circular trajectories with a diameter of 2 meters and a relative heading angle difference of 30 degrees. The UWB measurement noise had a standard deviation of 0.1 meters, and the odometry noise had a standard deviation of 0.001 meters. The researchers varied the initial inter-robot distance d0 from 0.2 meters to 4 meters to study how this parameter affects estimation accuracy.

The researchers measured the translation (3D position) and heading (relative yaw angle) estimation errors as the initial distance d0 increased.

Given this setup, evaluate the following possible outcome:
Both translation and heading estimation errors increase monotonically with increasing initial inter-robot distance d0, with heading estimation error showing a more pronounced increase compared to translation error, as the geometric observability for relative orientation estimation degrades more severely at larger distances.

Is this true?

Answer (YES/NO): NO